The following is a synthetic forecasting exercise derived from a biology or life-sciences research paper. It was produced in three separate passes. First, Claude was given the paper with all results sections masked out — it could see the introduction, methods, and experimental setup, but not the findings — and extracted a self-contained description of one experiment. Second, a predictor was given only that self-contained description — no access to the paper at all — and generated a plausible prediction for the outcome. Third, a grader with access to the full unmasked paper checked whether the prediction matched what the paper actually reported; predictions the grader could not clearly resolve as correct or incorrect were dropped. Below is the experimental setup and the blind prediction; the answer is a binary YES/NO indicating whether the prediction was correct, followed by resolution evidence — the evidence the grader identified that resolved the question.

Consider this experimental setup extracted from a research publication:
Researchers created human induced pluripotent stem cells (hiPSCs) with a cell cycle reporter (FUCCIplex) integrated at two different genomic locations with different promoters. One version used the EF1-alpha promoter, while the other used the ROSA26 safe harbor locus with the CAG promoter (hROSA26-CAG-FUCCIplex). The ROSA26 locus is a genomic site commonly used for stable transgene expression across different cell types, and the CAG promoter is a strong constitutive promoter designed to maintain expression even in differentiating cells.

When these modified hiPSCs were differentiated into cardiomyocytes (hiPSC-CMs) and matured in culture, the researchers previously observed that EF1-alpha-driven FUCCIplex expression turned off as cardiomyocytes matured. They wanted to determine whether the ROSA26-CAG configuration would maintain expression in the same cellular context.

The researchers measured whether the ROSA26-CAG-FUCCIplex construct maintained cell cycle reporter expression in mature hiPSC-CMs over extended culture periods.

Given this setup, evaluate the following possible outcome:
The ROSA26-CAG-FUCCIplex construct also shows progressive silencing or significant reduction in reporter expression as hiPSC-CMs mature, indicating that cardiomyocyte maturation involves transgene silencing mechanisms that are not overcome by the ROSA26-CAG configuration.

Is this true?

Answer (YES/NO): NO